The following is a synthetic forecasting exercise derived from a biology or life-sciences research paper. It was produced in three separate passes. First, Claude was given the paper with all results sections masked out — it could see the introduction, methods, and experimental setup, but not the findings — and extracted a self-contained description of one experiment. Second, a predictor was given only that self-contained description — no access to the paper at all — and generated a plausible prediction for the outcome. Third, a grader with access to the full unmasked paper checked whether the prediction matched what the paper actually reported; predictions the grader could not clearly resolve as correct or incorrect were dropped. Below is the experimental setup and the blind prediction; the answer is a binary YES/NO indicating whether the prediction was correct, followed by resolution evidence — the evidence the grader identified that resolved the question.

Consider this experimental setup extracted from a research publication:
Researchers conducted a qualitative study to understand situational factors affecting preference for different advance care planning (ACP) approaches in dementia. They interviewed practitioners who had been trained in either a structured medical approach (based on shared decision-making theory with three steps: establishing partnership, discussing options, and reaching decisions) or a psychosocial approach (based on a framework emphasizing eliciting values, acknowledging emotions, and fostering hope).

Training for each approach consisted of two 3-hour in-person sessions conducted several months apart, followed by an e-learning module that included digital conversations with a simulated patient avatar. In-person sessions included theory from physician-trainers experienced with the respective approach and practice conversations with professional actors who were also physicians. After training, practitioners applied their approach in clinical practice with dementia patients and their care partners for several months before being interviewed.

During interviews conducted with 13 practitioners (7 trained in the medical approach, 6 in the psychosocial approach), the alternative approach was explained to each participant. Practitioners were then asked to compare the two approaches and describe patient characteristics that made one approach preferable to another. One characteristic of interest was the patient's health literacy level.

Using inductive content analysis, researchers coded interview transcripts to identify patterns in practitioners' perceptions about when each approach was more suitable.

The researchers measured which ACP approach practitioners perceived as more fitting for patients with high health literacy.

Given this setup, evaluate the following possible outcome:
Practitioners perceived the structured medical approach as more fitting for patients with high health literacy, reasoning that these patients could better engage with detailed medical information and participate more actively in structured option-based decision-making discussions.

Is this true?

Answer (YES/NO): YES